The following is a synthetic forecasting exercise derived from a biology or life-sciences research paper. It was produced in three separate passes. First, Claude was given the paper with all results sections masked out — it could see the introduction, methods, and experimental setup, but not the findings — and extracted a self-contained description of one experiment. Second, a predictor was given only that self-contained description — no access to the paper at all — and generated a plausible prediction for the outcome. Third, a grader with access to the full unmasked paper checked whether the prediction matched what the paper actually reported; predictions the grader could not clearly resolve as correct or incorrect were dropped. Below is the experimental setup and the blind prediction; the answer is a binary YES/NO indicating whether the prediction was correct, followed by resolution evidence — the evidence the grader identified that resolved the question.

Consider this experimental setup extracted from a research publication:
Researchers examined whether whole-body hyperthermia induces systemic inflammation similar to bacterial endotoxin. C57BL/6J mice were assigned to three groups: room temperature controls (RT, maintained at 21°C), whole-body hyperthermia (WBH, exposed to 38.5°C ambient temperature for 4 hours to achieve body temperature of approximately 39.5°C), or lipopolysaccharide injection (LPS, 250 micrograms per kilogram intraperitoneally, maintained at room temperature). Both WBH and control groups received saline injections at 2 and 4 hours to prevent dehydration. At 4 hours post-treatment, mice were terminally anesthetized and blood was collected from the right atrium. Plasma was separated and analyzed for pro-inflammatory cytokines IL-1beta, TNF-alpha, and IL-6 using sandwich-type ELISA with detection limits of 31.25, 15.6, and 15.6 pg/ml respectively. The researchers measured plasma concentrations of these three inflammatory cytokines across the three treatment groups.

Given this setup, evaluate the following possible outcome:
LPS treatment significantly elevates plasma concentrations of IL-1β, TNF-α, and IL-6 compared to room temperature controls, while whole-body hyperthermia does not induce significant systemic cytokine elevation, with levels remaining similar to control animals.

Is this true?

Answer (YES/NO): YES